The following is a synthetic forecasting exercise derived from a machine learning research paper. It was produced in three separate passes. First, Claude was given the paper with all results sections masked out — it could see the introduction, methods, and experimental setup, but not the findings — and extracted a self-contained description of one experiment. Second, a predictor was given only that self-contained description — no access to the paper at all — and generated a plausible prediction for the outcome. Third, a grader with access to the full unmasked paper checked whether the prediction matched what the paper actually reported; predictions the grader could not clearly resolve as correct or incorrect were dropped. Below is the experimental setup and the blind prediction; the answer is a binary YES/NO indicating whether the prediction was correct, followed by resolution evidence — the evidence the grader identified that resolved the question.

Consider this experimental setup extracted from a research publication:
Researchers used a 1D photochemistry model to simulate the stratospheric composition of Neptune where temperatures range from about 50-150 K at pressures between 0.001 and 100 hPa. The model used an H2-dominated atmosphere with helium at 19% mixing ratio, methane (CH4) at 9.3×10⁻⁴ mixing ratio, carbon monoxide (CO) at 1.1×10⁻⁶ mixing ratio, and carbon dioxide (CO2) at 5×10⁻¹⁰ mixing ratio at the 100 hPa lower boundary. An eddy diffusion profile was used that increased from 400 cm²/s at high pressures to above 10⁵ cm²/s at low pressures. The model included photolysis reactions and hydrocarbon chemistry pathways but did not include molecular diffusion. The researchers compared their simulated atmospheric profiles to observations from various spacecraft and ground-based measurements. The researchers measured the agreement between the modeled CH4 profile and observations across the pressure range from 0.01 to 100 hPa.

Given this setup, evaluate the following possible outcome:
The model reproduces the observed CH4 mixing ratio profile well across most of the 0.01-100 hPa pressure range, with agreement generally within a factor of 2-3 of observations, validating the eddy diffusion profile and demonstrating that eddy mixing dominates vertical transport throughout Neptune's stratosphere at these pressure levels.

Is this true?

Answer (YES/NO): NO